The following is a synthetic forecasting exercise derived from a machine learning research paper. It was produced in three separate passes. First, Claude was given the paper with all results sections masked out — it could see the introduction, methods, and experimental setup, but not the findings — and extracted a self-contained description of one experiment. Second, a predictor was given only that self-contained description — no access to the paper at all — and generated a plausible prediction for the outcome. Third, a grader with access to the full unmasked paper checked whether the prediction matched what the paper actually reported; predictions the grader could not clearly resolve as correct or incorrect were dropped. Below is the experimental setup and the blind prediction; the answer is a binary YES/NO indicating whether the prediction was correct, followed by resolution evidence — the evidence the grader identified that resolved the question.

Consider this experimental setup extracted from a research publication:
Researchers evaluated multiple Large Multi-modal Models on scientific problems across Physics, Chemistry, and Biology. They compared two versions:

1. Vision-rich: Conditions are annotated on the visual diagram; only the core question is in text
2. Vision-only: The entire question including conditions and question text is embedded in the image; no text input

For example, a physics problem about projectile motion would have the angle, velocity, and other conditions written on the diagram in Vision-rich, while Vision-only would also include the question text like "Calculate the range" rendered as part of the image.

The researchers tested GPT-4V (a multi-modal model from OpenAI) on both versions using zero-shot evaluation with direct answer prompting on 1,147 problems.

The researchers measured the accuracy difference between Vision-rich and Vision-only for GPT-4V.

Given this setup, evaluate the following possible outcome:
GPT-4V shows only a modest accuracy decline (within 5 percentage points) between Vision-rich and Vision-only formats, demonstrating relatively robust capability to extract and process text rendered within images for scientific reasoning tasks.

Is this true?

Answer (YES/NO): NO